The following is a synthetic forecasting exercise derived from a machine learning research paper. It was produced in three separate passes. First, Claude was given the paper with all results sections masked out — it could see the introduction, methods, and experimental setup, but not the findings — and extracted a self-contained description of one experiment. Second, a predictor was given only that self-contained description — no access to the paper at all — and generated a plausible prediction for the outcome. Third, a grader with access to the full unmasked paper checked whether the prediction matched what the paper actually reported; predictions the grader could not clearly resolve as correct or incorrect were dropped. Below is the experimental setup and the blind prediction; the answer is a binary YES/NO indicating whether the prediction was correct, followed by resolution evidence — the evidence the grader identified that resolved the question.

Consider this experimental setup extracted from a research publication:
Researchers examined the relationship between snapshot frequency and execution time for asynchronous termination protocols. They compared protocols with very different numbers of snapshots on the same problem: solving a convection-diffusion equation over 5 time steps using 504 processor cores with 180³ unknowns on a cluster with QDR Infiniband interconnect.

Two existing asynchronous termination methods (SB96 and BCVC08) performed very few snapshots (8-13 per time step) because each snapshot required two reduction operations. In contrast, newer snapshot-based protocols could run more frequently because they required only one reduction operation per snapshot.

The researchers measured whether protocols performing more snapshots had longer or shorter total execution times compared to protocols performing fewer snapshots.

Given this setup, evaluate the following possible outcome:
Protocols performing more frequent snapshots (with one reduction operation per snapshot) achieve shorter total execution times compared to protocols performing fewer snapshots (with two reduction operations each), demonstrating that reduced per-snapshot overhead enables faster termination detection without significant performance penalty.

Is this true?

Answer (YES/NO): YES